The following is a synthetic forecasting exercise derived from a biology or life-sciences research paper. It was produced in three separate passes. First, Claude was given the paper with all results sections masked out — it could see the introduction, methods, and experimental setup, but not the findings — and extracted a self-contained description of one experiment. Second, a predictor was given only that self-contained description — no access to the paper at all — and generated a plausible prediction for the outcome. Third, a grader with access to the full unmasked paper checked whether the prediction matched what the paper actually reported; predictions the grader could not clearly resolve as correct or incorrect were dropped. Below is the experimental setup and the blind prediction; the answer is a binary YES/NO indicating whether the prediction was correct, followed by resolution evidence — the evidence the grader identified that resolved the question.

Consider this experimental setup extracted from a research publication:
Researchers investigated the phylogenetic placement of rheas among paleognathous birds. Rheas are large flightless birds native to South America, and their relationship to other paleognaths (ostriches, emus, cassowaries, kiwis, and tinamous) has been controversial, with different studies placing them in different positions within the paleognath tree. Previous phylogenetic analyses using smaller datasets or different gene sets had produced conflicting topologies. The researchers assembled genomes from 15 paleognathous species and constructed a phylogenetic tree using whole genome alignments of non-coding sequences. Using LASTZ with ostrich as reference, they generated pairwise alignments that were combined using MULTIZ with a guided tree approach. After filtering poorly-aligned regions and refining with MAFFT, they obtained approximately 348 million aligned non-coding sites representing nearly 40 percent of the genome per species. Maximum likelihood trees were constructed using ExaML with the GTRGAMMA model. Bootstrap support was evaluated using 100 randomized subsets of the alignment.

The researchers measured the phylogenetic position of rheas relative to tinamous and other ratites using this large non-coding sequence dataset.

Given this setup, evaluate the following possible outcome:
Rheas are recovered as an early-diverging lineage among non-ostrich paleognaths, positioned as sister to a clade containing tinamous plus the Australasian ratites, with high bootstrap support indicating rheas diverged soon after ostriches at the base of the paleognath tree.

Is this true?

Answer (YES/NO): NO